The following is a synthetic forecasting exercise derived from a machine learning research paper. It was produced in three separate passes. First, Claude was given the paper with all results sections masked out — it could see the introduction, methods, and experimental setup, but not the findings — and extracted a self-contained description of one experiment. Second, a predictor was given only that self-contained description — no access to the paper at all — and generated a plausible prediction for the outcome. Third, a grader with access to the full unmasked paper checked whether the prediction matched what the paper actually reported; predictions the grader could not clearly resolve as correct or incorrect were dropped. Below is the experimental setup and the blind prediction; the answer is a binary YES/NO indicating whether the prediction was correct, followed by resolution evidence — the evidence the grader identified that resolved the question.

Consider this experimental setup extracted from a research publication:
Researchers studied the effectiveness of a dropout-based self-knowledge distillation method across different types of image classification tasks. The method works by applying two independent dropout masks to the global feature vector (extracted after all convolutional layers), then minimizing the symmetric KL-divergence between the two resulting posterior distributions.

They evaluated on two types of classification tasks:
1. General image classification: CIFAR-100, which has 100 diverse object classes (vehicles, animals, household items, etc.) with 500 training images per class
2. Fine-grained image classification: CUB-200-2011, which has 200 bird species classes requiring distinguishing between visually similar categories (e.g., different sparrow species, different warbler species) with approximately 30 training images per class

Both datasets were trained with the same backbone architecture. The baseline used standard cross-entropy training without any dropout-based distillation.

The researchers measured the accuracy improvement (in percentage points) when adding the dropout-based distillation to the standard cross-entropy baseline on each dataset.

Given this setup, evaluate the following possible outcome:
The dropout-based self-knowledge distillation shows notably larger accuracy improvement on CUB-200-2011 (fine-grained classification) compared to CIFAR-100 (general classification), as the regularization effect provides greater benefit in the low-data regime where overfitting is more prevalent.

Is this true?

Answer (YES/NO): YES